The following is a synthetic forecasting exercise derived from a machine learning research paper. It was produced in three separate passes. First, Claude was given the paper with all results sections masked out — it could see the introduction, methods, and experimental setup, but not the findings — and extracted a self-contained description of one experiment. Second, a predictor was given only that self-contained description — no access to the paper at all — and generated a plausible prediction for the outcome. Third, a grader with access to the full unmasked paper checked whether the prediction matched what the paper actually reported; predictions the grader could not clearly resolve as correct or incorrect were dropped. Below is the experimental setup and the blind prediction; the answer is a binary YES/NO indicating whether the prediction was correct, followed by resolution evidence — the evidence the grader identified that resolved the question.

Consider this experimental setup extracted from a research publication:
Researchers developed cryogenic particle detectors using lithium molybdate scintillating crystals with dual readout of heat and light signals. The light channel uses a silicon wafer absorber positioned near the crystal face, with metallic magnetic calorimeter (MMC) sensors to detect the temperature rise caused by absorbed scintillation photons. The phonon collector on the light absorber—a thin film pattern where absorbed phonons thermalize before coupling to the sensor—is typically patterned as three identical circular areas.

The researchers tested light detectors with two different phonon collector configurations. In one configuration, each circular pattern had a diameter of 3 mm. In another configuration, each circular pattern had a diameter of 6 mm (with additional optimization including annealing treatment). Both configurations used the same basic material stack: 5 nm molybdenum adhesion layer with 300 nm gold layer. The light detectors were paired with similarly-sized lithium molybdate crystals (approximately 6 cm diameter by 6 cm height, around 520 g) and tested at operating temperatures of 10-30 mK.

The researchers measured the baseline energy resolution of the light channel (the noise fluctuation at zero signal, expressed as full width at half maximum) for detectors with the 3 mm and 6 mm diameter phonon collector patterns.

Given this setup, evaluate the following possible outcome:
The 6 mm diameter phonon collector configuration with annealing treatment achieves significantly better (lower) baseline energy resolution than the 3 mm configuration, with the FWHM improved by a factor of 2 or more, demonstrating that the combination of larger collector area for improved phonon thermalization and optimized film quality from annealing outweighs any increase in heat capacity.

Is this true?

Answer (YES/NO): NO